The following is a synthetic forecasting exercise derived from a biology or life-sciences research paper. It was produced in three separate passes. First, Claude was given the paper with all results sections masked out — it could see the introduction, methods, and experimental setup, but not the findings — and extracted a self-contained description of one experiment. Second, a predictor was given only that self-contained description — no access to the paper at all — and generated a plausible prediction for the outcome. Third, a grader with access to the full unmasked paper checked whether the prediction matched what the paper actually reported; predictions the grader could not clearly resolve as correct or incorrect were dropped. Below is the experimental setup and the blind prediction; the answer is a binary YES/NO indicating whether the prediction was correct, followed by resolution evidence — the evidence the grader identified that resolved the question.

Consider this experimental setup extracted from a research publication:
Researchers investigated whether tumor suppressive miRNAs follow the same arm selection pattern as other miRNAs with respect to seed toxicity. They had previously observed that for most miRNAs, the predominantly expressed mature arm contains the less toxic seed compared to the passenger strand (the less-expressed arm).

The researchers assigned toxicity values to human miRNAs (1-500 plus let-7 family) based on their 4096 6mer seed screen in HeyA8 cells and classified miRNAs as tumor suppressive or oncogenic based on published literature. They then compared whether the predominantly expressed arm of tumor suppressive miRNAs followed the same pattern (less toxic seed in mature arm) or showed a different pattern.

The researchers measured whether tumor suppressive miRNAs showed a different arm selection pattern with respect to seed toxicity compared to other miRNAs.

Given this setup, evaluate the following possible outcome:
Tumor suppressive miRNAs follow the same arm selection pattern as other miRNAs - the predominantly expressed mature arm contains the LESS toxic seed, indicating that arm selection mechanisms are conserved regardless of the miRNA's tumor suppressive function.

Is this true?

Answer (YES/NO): NO